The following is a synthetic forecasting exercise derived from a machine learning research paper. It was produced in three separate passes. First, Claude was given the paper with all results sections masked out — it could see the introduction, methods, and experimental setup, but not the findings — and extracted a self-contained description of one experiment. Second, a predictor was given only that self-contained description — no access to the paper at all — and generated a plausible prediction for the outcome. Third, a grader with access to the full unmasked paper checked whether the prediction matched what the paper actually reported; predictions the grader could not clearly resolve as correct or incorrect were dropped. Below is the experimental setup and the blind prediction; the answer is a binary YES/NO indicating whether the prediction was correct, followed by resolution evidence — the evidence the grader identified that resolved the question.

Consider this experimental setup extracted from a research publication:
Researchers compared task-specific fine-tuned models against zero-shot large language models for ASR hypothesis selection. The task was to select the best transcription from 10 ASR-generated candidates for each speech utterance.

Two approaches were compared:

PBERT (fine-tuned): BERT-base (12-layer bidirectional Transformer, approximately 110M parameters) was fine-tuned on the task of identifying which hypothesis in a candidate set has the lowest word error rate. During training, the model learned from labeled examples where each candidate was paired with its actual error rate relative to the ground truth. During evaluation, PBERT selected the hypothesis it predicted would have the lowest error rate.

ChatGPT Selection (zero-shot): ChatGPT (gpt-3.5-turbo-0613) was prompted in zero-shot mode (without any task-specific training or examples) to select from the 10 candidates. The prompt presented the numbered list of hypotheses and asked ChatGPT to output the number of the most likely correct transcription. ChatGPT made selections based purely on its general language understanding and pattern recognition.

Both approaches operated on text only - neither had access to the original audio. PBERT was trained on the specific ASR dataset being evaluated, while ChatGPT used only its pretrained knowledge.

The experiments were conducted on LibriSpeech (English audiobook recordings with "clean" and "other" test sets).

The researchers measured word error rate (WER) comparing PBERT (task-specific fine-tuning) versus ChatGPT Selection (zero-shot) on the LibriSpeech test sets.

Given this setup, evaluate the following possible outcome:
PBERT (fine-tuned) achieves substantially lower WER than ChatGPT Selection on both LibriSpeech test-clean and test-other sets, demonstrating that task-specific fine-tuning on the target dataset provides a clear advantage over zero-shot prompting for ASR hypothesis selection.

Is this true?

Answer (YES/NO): YES